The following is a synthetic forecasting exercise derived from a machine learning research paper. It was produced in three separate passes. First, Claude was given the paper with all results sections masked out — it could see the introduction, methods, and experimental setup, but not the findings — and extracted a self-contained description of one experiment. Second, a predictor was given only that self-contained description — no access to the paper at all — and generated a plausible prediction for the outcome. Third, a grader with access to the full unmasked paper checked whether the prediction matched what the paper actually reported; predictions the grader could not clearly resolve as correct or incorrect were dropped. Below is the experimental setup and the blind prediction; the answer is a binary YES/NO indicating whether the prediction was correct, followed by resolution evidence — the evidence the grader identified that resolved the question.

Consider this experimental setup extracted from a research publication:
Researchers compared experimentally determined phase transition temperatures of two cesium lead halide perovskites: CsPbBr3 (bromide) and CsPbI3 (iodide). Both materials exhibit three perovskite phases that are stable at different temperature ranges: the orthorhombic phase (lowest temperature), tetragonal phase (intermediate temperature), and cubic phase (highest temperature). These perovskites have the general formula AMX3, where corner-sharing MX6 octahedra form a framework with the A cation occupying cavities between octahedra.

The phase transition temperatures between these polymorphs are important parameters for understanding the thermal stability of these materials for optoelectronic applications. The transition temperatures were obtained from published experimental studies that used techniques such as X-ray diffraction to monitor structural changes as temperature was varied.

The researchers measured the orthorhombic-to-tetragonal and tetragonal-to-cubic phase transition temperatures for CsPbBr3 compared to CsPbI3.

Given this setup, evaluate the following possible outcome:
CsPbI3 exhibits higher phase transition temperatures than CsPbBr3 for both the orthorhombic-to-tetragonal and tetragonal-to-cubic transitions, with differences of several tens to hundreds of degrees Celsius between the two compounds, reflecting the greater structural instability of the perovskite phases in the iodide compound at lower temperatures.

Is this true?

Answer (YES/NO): YES